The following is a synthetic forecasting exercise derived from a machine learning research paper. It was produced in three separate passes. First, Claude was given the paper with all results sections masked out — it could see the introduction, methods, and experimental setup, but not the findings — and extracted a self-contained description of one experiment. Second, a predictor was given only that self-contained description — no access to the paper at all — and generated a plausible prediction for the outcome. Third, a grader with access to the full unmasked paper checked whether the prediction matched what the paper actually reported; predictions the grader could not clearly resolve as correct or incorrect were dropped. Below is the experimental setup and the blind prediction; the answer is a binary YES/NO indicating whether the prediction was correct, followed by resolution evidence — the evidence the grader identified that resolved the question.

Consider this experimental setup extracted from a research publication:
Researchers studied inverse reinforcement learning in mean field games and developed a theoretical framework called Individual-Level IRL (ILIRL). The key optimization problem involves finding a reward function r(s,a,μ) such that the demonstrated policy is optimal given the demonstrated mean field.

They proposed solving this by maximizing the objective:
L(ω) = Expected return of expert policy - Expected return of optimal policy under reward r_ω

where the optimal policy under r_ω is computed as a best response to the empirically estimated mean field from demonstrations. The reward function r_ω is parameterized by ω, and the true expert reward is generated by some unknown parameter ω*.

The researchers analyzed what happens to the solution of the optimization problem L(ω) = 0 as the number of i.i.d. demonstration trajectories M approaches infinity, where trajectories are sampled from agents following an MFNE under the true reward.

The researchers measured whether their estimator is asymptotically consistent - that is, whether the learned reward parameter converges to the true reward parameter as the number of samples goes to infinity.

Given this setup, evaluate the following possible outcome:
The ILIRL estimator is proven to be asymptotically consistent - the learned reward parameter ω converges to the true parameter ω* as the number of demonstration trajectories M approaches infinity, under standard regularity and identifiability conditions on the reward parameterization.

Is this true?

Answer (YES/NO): YES